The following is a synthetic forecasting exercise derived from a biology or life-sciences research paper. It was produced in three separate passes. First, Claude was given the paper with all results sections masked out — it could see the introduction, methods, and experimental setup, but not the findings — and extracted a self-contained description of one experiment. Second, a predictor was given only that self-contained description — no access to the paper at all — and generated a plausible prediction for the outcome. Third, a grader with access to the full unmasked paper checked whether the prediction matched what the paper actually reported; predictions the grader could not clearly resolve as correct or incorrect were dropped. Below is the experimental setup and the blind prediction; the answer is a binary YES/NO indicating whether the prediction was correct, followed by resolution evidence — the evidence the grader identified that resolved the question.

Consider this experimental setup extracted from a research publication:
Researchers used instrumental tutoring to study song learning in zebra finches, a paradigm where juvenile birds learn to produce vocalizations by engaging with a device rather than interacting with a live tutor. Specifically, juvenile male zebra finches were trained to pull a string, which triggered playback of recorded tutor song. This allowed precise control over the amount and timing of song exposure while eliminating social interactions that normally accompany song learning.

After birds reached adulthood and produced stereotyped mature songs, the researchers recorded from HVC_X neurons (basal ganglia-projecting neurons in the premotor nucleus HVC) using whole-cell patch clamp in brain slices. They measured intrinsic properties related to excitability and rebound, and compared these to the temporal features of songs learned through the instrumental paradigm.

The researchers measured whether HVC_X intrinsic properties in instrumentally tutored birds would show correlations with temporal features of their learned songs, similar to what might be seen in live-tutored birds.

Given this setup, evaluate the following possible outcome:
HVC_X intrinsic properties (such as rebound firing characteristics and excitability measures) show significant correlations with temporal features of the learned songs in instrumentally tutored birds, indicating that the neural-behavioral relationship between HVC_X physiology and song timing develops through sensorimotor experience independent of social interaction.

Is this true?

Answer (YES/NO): YES